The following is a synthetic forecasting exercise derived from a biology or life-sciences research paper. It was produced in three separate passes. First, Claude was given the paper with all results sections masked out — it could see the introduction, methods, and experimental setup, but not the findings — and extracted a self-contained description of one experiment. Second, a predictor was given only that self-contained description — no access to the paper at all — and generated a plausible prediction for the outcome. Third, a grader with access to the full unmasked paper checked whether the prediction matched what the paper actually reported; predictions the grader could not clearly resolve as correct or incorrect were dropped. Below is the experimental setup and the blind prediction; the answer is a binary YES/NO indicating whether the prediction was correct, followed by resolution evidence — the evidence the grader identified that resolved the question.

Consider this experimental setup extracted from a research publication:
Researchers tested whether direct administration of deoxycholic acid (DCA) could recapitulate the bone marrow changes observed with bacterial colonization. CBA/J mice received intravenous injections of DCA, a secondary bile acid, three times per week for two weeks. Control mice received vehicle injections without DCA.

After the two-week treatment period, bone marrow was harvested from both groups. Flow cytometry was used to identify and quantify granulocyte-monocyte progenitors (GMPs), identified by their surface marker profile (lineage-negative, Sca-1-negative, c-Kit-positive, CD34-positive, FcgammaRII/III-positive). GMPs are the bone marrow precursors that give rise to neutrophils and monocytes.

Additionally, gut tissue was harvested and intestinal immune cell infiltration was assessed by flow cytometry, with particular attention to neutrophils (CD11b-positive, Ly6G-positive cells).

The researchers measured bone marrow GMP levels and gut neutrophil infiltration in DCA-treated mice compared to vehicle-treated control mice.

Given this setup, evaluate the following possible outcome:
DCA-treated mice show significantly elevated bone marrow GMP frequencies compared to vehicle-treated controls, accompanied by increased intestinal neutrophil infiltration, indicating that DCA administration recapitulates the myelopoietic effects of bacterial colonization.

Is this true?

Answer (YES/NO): YES